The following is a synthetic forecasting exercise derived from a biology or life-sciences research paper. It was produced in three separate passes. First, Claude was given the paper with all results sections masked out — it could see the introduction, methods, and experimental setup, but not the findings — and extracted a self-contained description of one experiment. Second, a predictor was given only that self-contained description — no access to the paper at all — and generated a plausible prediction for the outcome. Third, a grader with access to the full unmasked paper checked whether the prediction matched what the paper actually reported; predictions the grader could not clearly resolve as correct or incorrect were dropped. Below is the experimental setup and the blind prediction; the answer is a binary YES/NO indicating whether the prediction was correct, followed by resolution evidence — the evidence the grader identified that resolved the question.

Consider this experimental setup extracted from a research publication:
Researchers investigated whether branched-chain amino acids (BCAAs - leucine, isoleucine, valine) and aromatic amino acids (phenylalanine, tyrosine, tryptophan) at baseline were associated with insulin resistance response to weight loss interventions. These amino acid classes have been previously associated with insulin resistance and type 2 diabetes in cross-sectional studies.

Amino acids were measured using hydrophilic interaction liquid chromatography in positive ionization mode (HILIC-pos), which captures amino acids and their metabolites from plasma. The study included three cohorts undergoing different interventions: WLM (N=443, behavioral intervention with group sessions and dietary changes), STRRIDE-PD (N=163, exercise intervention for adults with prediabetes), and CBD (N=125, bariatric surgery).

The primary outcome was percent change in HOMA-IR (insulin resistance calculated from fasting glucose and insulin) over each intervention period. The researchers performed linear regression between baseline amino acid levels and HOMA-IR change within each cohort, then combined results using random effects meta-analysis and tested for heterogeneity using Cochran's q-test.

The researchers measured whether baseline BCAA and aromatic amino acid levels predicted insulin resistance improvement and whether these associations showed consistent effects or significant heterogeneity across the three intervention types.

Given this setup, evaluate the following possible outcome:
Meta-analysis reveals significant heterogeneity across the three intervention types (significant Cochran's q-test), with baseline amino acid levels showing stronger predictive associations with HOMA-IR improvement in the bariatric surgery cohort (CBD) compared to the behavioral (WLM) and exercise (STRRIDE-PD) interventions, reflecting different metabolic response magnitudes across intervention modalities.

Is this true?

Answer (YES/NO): NO